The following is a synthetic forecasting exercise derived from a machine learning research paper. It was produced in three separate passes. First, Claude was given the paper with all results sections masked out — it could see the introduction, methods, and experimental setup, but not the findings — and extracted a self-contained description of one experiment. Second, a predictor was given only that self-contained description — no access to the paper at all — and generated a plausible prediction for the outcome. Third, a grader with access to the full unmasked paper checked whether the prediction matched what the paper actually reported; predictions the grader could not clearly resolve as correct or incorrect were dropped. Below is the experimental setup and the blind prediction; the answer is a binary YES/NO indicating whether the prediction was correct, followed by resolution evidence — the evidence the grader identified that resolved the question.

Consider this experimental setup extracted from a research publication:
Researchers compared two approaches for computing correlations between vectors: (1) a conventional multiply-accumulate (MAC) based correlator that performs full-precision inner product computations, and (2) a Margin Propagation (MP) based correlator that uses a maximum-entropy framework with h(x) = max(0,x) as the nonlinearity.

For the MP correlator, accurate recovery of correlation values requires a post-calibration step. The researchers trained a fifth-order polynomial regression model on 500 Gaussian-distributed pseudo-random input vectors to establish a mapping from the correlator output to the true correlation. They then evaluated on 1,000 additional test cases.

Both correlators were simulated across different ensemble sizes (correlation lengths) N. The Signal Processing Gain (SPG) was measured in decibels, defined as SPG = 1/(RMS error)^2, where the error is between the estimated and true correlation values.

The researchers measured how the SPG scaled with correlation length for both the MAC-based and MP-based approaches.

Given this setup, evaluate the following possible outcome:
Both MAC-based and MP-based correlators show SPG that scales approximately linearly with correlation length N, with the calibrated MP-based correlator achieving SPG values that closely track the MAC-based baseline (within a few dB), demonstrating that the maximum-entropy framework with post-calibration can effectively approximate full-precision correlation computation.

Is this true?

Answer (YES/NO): NO